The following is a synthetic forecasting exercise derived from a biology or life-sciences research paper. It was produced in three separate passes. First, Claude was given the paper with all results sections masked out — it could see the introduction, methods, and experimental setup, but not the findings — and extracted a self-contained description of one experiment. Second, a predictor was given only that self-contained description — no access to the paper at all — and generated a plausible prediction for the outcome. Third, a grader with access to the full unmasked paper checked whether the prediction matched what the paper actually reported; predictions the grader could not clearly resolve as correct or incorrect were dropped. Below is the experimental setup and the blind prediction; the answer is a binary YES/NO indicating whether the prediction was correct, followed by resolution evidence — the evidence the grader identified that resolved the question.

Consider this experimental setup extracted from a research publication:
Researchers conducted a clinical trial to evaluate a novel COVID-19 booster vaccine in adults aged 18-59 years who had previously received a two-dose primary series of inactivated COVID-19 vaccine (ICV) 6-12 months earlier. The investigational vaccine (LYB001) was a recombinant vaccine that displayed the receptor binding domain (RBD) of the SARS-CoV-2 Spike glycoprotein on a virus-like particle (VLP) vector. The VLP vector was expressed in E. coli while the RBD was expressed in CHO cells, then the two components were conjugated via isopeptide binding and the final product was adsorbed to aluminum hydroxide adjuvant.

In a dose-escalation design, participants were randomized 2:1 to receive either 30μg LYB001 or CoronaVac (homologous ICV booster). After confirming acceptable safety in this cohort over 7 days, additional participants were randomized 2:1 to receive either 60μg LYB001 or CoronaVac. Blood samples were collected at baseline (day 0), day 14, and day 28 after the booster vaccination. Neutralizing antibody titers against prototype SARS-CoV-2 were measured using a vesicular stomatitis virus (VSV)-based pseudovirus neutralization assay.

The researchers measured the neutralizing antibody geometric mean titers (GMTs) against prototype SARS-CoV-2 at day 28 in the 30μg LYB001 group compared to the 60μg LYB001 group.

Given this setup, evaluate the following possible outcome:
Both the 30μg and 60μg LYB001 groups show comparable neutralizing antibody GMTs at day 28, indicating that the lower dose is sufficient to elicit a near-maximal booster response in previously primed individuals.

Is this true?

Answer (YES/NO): NO